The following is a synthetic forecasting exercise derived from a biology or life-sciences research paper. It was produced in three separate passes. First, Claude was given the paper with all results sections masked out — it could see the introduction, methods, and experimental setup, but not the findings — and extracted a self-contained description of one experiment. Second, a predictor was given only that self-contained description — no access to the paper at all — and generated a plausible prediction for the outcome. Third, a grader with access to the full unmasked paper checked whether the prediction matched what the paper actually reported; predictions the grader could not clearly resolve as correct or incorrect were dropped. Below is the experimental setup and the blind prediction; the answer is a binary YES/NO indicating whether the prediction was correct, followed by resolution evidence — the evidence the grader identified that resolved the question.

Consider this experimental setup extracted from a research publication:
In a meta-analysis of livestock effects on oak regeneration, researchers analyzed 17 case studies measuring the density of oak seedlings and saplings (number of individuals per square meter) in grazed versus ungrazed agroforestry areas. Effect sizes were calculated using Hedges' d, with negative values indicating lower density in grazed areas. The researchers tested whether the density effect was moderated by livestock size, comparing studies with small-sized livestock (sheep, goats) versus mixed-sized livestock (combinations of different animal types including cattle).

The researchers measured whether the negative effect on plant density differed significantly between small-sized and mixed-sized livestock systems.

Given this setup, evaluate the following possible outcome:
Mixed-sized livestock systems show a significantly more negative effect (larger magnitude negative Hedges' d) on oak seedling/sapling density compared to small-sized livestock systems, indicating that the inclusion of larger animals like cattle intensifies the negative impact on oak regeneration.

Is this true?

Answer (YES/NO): NO